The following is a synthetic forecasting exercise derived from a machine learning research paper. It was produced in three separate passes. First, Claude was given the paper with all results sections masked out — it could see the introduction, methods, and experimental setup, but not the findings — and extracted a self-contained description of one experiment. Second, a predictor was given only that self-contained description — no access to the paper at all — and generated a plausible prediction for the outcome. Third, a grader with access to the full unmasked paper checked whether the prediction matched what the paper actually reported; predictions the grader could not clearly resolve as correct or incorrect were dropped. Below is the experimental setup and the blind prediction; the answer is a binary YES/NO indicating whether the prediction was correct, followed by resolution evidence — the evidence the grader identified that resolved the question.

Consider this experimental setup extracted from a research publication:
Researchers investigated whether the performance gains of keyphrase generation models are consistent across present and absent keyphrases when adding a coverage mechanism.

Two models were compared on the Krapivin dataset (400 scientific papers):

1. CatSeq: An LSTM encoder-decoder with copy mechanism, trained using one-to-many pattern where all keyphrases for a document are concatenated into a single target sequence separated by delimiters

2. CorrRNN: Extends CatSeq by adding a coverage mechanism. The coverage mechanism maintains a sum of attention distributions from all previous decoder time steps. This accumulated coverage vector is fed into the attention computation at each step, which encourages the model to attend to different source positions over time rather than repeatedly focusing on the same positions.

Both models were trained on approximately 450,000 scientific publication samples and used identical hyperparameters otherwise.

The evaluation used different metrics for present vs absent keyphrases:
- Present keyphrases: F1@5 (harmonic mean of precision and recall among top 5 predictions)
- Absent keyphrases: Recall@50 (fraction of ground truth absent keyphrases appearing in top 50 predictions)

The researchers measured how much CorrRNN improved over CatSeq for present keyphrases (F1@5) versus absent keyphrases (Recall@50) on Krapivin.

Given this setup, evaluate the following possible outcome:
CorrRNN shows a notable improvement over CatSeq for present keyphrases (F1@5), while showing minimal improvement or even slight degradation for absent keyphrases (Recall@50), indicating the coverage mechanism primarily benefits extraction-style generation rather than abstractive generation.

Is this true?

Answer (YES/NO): NO